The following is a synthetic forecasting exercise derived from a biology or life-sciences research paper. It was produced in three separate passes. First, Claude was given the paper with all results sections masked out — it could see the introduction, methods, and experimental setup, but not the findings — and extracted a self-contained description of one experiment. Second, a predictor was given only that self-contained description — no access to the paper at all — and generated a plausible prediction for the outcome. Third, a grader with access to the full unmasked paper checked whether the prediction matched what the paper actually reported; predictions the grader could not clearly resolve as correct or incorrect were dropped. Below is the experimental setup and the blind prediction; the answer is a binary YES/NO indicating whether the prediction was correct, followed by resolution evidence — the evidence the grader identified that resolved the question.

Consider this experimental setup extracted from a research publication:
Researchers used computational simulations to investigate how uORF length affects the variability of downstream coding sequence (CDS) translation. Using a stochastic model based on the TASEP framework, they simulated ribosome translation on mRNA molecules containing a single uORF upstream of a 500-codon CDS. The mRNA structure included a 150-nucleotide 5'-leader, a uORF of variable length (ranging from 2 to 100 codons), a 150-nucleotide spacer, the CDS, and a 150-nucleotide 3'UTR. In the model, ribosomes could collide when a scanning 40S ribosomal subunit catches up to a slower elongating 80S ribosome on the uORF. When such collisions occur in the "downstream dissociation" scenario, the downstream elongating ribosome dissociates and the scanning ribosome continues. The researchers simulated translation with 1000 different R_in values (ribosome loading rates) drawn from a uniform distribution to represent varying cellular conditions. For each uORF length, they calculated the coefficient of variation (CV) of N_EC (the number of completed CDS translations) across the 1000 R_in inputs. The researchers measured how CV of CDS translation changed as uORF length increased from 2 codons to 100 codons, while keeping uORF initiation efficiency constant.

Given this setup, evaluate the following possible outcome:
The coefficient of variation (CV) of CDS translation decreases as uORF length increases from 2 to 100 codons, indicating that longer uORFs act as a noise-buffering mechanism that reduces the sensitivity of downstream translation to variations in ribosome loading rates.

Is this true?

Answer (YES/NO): YES